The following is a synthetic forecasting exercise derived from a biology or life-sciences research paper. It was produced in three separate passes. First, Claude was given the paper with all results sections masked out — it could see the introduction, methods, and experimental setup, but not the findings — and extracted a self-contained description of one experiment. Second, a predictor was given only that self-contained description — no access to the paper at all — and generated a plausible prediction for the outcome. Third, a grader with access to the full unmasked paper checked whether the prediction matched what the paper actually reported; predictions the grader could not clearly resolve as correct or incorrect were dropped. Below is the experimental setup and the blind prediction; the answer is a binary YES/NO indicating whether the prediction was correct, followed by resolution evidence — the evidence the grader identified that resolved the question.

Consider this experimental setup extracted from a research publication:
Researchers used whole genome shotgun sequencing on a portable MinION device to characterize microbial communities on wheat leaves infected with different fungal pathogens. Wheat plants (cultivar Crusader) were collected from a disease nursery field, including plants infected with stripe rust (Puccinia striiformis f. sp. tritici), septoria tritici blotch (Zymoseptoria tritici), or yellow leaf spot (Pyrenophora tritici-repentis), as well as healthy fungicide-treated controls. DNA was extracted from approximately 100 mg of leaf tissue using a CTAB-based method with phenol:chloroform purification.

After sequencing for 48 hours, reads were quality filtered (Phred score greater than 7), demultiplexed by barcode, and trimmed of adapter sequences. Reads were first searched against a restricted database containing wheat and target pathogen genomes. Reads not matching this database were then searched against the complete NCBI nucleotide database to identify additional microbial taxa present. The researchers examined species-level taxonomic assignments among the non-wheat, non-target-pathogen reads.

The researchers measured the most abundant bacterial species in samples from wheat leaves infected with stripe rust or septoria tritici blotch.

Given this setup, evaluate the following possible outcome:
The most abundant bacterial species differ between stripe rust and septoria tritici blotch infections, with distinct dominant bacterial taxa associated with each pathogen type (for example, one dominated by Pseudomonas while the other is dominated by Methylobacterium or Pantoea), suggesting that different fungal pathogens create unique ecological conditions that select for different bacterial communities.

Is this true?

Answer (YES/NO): NO